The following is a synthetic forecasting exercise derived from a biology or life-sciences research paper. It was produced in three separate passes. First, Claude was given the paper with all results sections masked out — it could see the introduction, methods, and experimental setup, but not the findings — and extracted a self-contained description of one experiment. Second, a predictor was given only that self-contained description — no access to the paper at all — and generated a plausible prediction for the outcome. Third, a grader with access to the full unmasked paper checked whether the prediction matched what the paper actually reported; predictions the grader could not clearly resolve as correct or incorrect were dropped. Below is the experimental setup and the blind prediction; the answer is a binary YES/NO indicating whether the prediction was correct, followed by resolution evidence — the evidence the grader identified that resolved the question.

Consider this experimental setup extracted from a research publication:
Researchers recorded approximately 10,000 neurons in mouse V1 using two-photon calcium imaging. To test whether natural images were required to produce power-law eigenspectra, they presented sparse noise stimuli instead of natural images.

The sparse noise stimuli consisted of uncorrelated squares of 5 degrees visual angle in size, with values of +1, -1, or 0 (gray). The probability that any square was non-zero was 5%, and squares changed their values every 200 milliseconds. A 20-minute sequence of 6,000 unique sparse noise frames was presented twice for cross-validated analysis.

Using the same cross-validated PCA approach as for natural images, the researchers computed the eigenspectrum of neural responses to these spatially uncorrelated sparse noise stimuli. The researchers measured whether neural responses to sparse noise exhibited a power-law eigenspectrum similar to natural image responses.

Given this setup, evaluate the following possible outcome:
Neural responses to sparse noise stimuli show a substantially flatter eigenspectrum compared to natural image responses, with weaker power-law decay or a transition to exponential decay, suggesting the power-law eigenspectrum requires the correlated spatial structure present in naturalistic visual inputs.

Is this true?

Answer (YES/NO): NO